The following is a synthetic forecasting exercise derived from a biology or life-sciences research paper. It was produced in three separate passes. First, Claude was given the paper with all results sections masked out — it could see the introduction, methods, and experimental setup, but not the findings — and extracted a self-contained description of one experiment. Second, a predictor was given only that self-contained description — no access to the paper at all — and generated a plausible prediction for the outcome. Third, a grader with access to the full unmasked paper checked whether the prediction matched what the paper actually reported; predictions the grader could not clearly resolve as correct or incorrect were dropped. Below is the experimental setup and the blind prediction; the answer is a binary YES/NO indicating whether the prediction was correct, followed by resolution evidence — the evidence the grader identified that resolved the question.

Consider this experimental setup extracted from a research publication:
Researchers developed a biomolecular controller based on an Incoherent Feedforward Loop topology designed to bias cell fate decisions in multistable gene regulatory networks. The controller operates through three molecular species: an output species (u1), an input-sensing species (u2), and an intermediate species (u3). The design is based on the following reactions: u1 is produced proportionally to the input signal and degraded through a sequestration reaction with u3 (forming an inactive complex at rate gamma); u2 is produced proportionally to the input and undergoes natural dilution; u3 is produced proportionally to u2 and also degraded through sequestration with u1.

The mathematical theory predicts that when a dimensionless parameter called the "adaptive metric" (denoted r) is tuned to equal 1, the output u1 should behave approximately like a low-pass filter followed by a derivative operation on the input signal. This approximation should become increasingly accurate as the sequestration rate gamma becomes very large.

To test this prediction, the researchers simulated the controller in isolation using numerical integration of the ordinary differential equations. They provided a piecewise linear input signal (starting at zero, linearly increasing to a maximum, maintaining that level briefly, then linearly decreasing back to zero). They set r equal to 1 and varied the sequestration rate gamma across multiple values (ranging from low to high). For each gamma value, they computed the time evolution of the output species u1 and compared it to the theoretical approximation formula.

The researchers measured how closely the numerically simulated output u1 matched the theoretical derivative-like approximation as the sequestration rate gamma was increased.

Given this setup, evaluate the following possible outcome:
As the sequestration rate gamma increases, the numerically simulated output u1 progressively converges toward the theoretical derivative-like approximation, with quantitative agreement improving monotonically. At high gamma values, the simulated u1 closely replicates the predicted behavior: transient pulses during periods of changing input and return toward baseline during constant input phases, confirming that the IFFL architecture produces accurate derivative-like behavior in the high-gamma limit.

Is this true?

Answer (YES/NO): YES